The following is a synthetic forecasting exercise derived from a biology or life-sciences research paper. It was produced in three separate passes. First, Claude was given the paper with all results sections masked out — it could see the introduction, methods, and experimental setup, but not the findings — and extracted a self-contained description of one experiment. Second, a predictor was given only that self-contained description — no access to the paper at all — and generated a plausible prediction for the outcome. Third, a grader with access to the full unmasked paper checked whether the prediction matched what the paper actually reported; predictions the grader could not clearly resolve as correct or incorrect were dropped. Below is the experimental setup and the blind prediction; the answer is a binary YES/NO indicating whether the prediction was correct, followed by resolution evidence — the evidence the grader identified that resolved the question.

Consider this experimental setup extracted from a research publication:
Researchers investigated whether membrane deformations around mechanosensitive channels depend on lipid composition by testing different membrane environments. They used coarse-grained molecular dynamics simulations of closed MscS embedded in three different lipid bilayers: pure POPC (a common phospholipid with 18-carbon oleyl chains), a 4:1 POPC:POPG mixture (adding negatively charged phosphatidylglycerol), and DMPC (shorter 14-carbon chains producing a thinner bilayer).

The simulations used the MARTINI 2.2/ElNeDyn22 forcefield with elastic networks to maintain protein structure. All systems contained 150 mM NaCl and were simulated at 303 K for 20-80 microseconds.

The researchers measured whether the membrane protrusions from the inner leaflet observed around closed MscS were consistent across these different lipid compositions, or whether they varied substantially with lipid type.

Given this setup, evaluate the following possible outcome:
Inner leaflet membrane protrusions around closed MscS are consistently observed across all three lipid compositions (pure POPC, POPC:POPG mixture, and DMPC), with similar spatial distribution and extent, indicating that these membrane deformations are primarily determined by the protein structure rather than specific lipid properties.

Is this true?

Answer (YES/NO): YES